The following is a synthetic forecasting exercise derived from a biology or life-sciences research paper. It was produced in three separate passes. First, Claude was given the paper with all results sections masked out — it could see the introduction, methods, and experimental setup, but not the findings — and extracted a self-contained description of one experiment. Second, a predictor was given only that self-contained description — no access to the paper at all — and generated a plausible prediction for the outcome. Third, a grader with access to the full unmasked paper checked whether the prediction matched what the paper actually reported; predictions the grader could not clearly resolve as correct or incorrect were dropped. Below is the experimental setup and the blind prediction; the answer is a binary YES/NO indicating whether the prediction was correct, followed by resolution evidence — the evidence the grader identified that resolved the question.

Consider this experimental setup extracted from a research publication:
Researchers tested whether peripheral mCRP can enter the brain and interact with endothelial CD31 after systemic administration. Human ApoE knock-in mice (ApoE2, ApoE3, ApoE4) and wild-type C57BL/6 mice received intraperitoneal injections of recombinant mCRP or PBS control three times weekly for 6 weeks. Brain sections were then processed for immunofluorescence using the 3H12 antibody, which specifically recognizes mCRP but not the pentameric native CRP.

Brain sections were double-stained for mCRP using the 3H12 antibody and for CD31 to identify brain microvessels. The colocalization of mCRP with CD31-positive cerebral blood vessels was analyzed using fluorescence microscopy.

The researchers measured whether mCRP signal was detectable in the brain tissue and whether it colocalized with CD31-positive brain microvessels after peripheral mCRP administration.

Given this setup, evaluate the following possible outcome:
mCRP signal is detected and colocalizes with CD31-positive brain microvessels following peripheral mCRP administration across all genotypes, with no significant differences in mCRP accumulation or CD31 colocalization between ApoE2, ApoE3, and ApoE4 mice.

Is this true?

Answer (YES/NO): NO